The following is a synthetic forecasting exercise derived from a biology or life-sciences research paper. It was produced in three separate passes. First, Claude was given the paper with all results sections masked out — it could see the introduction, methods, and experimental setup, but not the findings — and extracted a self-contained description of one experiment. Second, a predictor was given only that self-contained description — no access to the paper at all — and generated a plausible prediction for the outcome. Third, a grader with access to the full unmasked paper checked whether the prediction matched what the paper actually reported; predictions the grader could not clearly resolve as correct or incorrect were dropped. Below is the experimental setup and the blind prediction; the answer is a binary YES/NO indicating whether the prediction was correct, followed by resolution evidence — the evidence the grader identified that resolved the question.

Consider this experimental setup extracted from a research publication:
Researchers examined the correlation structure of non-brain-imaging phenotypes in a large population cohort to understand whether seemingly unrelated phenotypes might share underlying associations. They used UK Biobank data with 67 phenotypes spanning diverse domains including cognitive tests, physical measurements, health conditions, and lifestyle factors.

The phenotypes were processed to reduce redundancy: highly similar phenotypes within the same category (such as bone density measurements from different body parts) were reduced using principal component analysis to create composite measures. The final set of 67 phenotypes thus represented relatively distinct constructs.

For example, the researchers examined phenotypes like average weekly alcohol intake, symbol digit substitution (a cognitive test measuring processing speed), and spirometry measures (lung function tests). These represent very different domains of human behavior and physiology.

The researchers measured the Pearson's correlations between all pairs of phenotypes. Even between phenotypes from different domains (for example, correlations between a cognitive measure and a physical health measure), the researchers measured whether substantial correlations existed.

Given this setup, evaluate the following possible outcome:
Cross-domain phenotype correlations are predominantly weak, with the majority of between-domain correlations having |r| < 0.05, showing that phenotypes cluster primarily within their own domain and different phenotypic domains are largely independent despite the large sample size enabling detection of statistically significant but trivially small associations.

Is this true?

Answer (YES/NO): NO